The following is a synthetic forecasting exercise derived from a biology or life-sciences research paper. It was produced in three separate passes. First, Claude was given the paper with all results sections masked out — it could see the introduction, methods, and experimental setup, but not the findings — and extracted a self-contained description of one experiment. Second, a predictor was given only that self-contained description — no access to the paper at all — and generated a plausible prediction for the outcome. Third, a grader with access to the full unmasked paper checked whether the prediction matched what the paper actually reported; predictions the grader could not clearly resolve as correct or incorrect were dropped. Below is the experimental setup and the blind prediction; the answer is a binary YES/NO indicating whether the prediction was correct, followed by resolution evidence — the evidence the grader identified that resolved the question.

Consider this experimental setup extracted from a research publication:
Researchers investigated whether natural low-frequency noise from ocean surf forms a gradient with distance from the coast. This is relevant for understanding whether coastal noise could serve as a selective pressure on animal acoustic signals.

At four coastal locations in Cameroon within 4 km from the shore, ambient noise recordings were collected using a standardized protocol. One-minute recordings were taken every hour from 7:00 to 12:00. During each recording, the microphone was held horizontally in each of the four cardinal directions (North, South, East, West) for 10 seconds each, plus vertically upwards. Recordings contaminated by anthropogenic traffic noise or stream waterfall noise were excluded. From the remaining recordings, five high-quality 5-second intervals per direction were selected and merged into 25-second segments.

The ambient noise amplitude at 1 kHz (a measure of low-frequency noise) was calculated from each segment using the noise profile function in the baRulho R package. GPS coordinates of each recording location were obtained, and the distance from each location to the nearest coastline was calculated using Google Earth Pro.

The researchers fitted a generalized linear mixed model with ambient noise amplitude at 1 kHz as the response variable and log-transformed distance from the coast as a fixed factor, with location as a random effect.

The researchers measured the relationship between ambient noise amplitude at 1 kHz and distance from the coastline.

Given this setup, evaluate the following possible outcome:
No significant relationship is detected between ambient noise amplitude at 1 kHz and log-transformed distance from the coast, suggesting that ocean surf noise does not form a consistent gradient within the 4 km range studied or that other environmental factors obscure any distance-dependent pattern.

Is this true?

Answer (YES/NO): NO